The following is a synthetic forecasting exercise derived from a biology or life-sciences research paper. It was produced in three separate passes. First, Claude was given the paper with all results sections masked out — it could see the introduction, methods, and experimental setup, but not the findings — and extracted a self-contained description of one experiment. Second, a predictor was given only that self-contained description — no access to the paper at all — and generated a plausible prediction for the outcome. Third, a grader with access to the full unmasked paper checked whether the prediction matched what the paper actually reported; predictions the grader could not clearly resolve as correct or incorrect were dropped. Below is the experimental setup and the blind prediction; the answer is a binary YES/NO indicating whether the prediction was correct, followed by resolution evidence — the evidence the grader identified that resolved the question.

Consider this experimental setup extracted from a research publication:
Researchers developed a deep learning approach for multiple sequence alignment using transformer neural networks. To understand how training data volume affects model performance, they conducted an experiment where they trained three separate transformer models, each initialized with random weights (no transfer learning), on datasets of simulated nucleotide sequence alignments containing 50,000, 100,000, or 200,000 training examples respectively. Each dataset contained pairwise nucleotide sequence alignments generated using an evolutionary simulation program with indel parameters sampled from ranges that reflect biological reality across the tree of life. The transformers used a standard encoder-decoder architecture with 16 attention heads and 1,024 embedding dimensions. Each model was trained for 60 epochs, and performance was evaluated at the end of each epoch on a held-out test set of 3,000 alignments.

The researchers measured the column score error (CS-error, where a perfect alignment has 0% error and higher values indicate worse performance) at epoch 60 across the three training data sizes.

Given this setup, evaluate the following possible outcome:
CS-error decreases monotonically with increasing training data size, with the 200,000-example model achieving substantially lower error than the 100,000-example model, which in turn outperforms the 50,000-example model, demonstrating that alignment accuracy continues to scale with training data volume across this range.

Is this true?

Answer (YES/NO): NO